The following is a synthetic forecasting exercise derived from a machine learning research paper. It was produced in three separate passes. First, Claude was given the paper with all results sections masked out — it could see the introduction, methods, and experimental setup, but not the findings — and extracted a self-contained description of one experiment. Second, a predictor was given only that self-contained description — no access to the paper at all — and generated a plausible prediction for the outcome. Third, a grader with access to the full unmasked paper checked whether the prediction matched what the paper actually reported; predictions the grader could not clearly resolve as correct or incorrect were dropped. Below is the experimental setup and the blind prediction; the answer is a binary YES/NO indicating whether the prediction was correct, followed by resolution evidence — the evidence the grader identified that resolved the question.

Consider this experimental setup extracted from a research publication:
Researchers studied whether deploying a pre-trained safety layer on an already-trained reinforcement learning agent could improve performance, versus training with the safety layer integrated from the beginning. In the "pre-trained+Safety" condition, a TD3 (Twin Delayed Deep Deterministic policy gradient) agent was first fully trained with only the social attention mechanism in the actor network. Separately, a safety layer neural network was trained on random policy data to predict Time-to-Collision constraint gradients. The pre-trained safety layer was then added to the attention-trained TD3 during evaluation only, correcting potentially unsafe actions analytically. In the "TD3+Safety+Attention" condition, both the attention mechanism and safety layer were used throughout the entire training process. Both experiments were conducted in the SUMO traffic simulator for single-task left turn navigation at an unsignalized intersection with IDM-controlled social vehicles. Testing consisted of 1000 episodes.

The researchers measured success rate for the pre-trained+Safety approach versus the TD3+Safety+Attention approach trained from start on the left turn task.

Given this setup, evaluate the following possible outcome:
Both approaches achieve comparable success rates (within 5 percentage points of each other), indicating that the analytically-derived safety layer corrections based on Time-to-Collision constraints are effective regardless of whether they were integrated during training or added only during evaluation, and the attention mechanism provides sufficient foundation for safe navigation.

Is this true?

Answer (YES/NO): YES